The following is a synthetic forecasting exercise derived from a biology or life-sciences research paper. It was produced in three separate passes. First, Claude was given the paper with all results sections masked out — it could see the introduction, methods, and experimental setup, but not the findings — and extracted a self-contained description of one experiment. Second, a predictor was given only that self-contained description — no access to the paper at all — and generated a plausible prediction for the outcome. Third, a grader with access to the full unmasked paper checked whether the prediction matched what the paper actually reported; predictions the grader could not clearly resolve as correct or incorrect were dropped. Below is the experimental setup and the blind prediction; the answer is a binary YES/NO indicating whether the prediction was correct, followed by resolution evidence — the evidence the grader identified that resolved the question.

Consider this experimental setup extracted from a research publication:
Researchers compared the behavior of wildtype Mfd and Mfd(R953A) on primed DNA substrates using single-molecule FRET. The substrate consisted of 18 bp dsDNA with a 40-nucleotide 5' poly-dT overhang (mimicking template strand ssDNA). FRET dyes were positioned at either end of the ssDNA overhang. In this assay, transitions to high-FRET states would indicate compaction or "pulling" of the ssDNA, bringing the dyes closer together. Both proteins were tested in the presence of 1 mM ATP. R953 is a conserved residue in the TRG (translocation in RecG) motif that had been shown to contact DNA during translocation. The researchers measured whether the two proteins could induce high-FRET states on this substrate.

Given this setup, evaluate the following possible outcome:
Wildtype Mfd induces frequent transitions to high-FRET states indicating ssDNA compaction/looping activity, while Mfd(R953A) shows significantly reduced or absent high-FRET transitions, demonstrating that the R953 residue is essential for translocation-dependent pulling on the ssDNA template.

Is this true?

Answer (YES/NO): YES